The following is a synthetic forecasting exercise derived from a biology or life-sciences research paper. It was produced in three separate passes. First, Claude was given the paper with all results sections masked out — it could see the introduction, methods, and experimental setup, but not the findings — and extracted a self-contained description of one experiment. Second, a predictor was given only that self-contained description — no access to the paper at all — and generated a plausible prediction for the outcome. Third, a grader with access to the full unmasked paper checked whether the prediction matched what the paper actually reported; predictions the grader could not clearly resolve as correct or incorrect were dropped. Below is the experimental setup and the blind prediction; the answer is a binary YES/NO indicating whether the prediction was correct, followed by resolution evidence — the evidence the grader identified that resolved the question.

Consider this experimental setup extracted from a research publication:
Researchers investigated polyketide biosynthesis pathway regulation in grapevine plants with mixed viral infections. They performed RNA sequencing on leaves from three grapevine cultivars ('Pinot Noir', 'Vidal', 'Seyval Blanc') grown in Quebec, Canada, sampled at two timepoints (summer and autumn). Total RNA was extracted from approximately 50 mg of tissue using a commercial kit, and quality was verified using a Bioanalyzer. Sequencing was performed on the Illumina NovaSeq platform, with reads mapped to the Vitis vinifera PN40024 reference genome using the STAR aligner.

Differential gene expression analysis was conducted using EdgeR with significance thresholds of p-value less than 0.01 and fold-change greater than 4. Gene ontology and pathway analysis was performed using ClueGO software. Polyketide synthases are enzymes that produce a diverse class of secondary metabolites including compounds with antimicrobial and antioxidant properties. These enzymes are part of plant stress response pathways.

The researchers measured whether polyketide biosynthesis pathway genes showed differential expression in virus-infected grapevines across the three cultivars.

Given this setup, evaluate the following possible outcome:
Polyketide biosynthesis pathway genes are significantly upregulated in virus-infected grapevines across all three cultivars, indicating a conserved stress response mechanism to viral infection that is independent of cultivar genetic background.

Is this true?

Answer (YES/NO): YES